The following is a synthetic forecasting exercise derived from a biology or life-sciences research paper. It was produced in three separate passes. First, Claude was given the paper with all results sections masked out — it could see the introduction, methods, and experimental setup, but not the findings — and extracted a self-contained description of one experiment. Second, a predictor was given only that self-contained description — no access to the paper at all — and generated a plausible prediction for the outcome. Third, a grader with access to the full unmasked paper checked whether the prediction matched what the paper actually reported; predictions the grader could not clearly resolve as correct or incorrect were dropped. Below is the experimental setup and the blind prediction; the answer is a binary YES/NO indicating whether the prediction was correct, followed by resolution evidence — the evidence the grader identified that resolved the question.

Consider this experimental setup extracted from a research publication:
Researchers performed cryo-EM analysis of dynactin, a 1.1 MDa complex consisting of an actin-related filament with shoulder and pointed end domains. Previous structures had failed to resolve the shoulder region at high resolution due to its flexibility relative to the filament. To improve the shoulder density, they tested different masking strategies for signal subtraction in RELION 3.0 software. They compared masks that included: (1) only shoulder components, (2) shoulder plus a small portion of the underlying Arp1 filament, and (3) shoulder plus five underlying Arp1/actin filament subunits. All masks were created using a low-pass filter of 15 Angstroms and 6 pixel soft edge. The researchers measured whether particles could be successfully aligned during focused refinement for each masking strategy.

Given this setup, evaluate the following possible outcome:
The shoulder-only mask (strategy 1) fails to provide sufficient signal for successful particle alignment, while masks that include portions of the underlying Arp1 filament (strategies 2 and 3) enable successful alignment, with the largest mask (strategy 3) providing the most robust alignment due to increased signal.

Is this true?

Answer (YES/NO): NO